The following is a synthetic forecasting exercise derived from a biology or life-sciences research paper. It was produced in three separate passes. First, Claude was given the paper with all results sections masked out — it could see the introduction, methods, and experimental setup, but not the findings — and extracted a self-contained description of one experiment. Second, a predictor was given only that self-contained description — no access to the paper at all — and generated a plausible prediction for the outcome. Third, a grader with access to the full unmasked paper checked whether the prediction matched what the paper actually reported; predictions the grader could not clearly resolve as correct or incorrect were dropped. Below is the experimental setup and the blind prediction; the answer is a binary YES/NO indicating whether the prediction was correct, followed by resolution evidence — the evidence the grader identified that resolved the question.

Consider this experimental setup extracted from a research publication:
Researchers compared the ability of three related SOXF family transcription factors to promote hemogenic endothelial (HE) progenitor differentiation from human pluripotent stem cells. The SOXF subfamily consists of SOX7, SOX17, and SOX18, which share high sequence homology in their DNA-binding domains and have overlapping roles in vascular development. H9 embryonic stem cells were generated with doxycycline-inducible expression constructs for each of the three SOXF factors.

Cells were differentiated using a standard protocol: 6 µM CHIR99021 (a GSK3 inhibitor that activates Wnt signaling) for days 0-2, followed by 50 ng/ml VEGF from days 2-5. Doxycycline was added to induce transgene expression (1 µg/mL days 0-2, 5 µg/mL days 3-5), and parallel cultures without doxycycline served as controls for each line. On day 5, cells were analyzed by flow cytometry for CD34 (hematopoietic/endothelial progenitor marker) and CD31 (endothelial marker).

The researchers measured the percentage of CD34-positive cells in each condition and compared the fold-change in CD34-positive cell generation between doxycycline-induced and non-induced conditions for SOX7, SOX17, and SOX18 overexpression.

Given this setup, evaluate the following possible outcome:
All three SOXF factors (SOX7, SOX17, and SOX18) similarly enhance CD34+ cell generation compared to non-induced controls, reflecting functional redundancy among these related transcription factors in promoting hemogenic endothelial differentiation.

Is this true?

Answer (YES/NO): NO